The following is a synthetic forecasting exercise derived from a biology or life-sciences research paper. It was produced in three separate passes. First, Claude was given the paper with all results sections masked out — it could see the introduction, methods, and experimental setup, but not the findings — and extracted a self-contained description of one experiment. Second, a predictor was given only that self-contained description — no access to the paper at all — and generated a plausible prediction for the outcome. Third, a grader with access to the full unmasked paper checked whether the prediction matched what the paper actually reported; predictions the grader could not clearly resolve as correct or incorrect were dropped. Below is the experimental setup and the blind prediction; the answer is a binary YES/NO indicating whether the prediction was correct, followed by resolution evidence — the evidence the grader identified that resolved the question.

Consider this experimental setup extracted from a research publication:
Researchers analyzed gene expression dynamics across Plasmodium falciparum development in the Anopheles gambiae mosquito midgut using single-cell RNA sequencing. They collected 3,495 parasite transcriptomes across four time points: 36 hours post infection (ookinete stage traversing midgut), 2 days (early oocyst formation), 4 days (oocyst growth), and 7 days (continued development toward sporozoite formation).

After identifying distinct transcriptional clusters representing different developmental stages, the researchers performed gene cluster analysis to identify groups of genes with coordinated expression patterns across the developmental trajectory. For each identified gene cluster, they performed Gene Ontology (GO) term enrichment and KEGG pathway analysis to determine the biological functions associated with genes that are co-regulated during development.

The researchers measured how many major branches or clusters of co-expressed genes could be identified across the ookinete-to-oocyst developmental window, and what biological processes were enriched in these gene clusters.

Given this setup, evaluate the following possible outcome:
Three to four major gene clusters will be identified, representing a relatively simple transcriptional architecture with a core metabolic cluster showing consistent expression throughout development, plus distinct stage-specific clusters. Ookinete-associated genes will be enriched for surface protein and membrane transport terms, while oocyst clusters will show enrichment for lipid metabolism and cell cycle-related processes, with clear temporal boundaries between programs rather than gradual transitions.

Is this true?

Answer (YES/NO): NO